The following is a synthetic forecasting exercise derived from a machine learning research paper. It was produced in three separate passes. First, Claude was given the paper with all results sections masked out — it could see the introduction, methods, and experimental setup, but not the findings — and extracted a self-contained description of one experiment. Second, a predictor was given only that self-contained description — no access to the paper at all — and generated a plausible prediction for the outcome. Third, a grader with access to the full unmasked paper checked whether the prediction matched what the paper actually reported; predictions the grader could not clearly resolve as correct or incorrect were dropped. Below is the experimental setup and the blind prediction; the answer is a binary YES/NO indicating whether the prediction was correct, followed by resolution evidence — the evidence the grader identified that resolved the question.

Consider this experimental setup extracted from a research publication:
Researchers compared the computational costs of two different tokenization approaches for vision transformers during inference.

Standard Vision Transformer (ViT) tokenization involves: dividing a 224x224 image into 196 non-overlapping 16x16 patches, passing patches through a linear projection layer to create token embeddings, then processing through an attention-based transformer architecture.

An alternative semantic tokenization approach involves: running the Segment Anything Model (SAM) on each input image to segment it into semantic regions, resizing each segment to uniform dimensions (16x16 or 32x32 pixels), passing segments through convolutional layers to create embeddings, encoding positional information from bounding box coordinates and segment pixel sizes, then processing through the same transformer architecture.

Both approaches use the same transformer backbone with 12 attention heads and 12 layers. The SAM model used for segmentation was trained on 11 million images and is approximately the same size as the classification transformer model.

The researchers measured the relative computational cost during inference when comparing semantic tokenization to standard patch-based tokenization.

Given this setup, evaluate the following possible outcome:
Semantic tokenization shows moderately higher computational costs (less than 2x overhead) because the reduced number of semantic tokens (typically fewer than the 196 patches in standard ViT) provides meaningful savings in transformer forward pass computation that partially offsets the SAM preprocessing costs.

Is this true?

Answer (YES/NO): NO